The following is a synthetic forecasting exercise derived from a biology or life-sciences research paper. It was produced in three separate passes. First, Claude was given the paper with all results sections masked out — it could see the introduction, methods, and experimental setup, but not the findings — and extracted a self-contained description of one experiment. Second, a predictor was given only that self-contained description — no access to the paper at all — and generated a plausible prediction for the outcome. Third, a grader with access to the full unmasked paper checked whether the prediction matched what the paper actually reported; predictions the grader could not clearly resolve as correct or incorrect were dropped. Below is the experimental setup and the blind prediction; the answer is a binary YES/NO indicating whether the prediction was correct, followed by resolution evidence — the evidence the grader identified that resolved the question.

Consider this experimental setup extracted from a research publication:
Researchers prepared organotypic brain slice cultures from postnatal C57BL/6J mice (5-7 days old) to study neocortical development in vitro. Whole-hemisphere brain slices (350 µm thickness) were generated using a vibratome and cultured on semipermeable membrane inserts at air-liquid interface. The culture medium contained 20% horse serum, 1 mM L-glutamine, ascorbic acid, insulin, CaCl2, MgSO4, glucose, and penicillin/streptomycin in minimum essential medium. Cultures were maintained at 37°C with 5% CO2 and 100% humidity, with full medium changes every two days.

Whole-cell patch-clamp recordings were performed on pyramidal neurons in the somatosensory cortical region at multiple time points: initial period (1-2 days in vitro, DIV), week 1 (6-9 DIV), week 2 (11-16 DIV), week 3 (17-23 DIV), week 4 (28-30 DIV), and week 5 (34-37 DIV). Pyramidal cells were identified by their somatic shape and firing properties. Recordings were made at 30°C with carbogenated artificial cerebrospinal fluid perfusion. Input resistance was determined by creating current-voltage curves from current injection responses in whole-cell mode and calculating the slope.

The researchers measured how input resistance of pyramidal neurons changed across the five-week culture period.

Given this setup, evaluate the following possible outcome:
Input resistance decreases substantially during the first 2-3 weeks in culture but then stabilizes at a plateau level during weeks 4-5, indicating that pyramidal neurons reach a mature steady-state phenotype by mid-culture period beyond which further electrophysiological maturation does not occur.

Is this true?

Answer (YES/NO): NO